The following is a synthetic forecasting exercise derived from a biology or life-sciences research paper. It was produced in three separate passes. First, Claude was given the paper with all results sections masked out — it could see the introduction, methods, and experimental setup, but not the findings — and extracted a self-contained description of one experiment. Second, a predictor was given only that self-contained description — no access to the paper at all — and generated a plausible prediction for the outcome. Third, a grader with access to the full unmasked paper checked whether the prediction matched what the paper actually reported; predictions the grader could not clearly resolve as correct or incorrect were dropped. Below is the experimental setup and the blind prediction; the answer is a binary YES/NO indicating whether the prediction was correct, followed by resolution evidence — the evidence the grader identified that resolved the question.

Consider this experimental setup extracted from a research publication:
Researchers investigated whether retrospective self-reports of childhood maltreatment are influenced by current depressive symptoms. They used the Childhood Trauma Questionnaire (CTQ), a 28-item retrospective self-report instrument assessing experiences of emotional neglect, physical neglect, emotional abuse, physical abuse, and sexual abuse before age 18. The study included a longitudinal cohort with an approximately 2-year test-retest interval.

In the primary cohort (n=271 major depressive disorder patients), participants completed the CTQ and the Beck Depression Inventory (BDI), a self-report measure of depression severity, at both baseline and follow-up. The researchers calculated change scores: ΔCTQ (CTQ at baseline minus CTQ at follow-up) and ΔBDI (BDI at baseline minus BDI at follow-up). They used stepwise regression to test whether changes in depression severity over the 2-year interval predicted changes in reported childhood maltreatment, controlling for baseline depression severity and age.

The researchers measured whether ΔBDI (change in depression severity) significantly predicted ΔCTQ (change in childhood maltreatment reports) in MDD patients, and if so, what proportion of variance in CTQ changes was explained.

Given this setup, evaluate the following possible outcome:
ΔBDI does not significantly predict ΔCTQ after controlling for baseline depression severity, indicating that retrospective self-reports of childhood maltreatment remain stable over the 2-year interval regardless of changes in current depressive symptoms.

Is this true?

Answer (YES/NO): NO